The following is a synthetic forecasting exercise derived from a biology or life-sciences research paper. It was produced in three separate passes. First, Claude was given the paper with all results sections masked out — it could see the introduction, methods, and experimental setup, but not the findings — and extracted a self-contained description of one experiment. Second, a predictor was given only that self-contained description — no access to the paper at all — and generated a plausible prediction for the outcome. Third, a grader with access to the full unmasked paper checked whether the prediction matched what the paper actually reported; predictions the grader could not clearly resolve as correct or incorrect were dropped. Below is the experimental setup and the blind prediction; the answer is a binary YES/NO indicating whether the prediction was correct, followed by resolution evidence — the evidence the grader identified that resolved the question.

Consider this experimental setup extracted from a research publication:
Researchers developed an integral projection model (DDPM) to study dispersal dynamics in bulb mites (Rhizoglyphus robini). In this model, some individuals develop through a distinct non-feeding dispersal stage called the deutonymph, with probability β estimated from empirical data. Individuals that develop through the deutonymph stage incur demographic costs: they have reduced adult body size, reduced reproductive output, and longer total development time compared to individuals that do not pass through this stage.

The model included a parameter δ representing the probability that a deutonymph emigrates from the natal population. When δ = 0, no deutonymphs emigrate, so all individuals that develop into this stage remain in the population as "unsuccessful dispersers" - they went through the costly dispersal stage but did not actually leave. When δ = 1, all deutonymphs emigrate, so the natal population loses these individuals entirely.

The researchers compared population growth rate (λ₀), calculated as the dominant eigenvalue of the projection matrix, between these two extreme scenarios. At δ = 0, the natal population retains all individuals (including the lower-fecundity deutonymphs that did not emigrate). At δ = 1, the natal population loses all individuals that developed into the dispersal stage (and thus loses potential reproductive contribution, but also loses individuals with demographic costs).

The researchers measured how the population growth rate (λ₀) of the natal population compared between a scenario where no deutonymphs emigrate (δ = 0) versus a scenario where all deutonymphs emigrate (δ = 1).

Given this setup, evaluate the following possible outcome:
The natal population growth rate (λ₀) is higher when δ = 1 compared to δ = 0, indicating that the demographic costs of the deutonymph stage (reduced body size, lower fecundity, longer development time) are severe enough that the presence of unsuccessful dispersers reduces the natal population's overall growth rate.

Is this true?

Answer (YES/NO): NO